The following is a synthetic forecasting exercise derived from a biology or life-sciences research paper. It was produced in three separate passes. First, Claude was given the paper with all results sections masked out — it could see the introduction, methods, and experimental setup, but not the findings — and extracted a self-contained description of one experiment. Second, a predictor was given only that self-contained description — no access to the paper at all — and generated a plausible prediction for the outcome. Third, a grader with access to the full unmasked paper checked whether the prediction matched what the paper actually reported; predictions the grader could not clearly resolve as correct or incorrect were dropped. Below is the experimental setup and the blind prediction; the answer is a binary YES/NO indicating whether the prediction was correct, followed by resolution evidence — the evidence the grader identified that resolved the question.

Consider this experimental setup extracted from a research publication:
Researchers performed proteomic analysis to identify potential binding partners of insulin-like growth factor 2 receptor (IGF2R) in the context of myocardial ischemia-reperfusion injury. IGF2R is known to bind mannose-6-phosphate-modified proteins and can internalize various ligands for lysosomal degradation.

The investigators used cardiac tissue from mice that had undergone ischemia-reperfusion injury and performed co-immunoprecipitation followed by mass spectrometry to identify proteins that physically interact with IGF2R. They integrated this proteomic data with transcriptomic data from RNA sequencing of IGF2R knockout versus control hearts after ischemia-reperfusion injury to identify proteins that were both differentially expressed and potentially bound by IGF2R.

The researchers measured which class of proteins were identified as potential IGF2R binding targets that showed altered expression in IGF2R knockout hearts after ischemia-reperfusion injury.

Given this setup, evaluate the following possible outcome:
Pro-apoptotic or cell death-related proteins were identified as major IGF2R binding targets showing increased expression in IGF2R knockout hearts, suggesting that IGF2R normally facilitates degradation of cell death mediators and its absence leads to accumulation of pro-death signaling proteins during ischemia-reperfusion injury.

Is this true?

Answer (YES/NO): NO